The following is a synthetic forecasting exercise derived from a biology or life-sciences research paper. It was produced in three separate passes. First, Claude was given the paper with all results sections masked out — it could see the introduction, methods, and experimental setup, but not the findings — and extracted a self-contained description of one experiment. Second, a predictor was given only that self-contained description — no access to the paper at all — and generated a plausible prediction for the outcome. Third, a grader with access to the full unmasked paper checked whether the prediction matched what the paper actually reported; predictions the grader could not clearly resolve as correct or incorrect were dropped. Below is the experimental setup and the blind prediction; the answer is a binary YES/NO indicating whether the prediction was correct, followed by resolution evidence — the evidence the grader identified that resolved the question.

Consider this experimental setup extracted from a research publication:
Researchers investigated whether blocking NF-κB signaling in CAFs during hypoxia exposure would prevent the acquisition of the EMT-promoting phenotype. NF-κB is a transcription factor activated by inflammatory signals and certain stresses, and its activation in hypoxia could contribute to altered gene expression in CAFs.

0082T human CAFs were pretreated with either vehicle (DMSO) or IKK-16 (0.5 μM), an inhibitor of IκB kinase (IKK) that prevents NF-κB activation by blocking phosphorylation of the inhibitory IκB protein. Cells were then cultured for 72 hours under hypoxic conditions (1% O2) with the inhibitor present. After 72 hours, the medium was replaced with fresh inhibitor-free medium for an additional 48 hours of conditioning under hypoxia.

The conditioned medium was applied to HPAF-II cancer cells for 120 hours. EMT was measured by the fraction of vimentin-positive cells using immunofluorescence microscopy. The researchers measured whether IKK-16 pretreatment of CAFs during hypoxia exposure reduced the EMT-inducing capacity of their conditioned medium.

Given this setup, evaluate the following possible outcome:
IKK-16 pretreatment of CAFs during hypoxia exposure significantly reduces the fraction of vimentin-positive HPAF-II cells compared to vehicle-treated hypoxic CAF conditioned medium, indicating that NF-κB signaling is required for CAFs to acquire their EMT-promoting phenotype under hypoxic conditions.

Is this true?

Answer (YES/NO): YES